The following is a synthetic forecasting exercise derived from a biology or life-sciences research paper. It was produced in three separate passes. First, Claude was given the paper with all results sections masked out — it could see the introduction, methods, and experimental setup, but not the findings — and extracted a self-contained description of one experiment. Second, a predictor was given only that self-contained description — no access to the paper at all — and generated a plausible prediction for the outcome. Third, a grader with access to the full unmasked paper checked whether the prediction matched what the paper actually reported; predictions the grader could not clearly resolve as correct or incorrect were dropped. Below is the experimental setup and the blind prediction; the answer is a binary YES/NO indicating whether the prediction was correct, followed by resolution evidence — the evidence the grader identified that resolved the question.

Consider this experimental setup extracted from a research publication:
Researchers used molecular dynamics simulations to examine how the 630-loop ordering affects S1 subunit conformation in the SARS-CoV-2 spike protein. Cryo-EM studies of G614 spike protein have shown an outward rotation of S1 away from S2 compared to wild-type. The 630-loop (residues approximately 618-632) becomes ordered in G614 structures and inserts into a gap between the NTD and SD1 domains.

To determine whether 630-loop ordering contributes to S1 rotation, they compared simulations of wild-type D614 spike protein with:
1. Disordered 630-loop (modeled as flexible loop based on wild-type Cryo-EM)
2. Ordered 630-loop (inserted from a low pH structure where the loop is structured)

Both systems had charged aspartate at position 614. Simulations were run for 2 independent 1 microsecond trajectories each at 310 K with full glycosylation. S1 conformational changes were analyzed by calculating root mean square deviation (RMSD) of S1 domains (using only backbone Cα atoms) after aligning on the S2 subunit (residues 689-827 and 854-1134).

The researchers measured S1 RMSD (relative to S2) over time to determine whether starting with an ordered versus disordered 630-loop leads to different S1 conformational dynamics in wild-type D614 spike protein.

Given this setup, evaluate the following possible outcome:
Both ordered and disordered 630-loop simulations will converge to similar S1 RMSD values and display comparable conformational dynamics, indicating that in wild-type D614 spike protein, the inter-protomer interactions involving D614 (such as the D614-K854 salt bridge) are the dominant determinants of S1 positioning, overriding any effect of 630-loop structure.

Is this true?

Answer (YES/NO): NO